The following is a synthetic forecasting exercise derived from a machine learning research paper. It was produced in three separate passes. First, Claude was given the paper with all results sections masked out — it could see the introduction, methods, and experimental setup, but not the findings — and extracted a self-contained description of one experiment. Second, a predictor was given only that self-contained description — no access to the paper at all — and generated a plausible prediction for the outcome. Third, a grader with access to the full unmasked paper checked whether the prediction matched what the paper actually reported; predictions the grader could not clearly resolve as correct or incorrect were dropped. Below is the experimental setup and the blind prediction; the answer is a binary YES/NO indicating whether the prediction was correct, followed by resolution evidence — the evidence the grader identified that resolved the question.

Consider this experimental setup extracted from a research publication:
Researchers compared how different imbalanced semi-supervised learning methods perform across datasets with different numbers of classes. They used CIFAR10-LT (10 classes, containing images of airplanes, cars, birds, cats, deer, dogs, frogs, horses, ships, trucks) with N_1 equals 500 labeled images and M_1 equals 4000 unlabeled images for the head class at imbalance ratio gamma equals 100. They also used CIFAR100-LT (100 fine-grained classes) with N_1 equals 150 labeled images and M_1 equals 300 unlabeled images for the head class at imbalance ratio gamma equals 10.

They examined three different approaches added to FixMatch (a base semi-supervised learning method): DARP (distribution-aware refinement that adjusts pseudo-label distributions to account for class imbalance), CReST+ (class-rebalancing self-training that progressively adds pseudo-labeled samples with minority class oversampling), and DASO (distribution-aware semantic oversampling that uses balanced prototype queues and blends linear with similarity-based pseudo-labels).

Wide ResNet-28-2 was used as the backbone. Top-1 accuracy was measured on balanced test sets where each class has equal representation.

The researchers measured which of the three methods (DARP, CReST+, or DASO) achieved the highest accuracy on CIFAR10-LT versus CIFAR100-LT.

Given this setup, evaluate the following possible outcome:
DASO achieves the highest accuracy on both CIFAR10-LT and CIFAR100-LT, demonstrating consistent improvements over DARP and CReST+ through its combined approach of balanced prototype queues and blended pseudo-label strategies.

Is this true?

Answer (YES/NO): NO